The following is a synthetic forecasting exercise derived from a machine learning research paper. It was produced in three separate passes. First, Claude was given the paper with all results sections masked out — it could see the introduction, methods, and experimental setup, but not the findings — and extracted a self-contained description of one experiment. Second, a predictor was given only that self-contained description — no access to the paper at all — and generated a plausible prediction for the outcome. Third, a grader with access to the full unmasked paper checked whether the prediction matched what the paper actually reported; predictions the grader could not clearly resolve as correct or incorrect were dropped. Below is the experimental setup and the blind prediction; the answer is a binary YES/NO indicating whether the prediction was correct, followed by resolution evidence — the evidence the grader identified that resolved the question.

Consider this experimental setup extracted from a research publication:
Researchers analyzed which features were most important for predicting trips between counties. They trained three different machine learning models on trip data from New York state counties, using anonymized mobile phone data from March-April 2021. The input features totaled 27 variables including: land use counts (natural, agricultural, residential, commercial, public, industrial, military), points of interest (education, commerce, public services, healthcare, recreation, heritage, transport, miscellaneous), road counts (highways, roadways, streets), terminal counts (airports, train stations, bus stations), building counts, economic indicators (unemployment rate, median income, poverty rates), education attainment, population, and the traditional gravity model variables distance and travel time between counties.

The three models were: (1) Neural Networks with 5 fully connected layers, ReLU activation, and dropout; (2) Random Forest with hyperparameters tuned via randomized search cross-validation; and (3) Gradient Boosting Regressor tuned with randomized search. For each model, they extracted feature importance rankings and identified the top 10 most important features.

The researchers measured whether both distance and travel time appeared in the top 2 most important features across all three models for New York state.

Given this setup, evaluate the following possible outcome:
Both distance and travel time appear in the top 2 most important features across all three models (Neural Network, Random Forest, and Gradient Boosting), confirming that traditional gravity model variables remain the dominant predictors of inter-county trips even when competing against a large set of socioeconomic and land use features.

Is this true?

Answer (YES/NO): YES